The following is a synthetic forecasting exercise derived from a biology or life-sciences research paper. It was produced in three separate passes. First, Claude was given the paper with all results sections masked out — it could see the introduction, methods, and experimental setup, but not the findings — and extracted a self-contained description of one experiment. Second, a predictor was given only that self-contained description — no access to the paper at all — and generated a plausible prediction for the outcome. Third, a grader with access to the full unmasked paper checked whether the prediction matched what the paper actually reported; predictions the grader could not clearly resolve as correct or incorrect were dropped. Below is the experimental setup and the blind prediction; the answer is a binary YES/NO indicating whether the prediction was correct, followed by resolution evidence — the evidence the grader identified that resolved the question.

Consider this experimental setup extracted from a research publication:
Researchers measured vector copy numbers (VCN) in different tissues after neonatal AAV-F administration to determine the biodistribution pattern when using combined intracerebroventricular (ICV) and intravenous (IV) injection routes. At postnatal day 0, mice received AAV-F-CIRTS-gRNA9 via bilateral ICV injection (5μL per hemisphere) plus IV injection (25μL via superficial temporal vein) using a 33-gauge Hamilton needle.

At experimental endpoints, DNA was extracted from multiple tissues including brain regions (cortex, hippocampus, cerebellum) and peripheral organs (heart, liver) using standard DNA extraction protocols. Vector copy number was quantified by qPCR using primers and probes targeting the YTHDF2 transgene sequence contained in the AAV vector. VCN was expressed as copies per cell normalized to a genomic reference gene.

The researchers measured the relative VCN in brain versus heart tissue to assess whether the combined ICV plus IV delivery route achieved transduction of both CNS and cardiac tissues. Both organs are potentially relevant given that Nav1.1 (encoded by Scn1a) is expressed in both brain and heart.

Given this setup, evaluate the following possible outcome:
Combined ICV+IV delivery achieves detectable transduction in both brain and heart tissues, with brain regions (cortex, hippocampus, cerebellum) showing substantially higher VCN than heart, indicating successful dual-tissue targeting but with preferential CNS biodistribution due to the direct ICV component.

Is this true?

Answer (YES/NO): NO